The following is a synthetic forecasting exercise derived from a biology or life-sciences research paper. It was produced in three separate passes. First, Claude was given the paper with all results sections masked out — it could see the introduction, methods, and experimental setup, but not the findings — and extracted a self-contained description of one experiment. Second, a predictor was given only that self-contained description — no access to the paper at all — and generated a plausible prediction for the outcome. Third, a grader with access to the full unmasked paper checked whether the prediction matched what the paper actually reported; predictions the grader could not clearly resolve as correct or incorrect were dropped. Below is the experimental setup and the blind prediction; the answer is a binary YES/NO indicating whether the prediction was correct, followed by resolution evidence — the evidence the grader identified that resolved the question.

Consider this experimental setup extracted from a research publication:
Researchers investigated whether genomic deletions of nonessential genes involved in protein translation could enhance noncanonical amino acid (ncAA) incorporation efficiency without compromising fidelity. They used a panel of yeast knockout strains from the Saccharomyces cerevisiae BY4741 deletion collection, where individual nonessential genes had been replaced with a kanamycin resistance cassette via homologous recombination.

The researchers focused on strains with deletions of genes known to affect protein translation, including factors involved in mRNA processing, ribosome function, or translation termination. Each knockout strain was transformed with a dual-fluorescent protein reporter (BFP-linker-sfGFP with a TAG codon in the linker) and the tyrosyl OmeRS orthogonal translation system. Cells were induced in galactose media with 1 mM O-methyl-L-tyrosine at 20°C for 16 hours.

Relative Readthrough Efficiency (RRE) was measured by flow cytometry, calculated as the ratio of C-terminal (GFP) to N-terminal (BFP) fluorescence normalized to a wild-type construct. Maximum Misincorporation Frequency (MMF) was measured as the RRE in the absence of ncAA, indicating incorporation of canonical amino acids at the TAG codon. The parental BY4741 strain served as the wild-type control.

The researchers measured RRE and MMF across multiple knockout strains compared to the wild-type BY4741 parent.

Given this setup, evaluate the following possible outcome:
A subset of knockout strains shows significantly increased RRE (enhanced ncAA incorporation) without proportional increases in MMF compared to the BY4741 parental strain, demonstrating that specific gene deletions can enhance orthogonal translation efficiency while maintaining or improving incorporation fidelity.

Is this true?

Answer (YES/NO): YES